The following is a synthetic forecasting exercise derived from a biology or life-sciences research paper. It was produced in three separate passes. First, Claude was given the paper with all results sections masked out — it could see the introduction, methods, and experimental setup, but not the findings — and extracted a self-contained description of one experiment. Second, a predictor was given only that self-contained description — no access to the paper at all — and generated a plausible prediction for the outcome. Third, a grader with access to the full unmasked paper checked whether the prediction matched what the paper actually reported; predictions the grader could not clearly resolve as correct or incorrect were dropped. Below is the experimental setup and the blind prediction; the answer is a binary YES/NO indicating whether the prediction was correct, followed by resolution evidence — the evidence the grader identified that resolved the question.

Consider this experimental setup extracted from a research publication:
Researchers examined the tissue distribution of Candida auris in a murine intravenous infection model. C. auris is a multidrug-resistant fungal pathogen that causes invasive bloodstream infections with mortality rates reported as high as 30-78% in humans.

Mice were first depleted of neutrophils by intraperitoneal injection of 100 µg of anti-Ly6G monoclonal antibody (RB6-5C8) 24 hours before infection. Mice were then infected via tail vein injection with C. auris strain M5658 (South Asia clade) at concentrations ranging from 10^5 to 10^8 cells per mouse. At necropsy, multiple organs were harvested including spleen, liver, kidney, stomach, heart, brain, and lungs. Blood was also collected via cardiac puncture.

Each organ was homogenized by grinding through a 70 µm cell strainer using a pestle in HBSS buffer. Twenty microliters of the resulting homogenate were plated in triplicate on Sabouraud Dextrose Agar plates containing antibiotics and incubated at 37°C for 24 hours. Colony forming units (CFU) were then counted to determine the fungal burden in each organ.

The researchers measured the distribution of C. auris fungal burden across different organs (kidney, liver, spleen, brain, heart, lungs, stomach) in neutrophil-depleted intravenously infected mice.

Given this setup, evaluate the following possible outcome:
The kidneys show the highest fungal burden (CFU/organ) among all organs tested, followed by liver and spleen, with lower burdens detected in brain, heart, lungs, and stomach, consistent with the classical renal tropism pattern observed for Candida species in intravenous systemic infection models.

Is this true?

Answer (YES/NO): NO